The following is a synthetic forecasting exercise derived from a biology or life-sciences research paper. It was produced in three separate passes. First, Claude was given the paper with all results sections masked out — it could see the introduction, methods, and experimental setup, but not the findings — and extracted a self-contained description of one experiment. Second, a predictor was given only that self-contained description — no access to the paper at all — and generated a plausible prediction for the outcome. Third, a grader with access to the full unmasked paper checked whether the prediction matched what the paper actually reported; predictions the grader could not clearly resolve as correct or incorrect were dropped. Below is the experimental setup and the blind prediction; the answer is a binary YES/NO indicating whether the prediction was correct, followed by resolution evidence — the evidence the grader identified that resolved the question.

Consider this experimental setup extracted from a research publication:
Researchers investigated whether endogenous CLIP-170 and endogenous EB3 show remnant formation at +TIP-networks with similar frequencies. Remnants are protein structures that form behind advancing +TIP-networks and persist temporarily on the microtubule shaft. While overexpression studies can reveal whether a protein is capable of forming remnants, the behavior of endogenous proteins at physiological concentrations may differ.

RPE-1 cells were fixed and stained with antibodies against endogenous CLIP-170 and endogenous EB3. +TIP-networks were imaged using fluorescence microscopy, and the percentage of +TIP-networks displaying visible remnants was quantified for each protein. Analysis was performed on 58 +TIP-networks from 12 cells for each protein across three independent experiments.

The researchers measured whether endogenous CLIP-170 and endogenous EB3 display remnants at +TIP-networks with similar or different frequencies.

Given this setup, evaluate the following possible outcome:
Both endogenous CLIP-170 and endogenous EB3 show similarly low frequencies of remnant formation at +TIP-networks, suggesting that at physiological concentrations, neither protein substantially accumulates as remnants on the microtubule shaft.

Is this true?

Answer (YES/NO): NO